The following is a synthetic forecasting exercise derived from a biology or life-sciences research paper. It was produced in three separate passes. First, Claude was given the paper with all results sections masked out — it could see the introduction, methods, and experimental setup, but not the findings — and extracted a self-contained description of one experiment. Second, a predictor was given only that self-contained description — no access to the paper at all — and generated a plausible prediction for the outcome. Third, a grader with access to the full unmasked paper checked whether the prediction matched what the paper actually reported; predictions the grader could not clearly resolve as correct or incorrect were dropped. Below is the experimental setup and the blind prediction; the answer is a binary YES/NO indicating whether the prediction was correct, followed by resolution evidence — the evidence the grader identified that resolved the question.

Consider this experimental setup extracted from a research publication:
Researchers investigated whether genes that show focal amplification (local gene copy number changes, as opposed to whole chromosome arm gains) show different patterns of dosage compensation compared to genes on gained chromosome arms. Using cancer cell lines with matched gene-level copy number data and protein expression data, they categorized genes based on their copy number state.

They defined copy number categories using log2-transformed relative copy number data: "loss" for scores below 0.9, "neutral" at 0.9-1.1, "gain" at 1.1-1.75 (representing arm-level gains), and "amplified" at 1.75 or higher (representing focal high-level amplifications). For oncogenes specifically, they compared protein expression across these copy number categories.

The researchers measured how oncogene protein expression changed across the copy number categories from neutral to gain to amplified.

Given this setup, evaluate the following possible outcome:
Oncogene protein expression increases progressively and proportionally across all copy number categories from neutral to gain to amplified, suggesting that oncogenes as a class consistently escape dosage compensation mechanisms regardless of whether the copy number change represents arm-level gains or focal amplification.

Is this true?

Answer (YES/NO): NO